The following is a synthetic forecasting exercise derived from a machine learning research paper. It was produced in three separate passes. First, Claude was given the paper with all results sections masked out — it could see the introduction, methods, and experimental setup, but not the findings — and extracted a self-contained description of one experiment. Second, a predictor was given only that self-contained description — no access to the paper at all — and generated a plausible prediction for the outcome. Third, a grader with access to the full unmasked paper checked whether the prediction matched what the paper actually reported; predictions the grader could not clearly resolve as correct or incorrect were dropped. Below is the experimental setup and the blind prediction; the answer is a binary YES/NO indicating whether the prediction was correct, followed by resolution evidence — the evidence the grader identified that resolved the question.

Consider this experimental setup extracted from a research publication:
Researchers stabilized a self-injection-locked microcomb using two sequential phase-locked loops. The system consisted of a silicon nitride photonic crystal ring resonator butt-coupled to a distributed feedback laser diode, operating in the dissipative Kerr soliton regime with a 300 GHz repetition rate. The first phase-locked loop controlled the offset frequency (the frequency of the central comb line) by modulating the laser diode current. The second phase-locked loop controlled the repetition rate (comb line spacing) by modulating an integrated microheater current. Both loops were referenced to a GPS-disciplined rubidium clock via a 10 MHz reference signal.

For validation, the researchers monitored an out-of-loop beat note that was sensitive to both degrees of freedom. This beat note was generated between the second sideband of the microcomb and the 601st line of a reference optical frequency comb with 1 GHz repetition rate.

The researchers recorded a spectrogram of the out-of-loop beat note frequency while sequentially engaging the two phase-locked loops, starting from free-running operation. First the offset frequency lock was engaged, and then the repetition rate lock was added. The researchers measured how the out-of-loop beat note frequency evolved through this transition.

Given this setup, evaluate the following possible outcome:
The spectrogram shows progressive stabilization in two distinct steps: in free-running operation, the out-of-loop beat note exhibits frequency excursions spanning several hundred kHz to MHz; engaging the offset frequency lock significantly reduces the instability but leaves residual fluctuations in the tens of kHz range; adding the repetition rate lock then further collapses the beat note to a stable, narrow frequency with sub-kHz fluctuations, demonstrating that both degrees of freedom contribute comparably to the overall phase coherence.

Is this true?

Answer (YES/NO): NO